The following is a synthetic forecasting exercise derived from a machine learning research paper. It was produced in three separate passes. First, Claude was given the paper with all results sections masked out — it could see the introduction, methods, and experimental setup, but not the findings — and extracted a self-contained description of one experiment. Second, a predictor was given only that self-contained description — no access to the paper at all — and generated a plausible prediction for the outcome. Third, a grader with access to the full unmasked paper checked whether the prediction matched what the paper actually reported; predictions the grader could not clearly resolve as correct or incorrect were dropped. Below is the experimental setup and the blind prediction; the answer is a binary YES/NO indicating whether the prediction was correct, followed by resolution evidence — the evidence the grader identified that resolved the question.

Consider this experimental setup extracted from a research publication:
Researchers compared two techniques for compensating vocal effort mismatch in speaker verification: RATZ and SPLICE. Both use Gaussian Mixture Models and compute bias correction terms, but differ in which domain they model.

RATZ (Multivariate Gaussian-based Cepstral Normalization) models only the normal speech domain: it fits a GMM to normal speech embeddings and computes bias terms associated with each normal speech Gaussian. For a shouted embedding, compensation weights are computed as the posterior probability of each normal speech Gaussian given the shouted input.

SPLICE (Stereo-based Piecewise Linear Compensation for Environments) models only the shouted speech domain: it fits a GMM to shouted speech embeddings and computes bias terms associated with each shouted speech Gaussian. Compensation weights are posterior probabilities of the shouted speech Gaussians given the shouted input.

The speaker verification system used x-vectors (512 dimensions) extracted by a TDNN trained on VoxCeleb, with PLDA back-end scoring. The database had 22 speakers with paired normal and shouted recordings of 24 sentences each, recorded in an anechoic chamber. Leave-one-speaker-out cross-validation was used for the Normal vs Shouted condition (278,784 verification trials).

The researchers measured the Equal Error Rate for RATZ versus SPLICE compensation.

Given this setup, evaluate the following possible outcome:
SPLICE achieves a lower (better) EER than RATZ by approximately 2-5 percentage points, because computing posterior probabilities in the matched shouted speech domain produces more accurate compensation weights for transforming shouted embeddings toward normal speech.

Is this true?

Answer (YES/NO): NO